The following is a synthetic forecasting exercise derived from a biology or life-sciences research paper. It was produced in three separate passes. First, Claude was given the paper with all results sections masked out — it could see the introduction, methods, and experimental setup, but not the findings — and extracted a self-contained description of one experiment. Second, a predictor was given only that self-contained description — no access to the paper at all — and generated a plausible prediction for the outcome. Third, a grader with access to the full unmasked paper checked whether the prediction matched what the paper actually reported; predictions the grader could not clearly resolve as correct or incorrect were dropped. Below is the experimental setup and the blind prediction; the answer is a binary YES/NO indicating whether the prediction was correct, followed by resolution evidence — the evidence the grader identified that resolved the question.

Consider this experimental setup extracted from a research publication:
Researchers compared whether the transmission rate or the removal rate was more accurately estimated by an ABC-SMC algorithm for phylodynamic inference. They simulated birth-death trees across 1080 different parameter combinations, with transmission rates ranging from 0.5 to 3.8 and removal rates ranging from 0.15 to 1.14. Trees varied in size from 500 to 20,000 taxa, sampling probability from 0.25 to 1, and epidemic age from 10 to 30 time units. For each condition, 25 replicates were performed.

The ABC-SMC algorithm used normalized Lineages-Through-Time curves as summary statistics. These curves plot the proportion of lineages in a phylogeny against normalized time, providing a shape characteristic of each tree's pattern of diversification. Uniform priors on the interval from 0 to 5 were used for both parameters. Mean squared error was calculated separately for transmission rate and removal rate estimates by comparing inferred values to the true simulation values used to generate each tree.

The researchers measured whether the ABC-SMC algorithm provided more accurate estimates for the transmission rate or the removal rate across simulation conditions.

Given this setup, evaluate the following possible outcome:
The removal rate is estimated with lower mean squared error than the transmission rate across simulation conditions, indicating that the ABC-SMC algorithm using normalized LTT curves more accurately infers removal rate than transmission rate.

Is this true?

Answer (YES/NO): NO